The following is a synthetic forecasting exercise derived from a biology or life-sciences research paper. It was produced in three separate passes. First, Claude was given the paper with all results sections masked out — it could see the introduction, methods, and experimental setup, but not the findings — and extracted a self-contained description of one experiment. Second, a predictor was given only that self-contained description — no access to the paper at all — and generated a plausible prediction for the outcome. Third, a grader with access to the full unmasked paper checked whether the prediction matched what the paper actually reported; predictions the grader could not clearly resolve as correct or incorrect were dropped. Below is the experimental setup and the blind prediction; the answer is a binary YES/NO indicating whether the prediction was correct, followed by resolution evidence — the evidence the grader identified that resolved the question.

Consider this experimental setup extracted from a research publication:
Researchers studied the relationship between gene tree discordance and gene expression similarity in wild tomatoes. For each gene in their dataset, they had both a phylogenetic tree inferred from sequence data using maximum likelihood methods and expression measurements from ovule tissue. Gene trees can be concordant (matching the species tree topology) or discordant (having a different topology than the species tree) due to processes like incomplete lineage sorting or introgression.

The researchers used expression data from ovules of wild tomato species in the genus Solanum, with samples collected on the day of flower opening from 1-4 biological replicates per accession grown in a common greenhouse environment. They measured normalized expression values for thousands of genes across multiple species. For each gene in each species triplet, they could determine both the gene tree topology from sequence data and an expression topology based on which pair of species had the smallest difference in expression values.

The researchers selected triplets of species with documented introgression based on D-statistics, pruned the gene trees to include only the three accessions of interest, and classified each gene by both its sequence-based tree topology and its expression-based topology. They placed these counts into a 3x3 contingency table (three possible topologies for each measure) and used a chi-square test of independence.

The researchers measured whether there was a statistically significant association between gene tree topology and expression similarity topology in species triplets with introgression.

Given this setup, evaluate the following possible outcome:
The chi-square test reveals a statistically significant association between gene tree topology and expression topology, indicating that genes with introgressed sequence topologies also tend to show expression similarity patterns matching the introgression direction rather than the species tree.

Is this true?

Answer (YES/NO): NO